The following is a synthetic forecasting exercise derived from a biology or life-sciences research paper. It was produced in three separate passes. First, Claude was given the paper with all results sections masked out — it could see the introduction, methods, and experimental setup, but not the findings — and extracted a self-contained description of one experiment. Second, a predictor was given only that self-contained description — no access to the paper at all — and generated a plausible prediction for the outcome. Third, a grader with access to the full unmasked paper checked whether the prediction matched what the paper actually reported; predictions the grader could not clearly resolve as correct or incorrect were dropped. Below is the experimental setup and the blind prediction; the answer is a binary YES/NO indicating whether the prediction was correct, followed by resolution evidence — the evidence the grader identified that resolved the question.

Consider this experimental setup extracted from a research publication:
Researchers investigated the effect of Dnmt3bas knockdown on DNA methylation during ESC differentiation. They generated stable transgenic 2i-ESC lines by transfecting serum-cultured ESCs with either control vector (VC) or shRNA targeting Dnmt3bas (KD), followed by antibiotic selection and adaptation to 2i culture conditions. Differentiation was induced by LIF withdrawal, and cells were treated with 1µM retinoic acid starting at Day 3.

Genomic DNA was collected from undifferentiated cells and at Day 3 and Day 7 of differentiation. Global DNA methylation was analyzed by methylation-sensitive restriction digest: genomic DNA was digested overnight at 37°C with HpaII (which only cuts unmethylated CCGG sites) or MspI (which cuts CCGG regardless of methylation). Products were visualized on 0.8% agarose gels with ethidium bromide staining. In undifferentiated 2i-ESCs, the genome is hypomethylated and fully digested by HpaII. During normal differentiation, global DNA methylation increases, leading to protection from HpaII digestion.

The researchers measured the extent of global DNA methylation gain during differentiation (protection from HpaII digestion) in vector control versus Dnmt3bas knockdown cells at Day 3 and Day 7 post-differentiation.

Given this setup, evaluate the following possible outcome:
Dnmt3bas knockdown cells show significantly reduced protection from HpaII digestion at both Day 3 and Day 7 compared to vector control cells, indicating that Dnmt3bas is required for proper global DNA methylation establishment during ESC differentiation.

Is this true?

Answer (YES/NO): NO